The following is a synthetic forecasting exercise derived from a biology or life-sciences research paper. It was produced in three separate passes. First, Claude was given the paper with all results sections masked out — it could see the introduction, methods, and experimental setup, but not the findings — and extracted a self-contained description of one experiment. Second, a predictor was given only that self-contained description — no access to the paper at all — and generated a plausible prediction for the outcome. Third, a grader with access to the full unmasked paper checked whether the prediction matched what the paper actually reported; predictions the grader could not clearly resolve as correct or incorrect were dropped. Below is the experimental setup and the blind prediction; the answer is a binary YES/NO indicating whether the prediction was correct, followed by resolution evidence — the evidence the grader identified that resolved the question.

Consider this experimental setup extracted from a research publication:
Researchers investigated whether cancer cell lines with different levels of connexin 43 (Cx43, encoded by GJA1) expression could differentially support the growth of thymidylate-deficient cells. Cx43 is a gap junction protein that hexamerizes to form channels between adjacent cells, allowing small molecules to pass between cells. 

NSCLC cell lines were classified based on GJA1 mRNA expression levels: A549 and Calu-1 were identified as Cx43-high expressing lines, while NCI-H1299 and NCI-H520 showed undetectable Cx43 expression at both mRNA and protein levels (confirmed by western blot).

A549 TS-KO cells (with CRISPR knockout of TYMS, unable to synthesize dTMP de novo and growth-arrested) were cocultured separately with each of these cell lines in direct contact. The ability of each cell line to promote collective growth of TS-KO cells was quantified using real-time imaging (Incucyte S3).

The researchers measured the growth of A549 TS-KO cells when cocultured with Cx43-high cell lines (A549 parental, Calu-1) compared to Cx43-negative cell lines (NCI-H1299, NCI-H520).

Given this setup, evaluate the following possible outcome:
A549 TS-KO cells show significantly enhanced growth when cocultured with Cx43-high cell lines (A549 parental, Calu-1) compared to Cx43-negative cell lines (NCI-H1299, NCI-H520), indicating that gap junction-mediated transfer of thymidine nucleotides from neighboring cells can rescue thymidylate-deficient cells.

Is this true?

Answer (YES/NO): YES